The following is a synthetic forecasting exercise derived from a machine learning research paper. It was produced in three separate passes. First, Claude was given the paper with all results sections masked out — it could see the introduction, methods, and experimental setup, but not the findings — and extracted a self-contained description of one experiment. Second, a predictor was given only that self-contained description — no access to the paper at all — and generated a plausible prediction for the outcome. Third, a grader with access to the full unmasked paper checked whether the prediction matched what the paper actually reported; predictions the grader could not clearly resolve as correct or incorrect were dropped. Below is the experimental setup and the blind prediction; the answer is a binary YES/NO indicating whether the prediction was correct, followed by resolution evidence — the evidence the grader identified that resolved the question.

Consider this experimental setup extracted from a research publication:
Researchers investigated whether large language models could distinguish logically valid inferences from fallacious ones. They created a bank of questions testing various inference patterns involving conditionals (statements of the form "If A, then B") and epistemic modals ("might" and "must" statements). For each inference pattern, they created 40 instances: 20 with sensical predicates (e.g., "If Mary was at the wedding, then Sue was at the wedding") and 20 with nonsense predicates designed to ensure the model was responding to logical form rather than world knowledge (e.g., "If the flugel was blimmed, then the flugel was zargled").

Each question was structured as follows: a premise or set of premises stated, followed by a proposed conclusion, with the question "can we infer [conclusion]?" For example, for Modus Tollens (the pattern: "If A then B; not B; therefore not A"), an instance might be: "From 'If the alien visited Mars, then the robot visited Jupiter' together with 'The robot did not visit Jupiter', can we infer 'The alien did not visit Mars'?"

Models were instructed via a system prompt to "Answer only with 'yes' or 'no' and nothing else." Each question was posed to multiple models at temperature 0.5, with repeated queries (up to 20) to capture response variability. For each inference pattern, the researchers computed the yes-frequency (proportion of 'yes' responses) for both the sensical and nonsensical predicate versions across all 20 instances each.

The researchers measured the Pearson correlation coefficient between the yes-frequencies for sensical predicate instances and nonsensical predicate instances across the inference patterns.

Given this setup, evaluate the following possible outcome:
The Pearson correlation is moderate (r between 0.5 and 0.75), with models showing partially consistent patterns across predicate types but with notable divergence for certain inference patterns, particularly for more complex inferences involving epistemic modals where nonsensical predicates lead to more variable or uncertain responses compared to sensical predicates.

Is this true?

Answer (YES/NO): NO